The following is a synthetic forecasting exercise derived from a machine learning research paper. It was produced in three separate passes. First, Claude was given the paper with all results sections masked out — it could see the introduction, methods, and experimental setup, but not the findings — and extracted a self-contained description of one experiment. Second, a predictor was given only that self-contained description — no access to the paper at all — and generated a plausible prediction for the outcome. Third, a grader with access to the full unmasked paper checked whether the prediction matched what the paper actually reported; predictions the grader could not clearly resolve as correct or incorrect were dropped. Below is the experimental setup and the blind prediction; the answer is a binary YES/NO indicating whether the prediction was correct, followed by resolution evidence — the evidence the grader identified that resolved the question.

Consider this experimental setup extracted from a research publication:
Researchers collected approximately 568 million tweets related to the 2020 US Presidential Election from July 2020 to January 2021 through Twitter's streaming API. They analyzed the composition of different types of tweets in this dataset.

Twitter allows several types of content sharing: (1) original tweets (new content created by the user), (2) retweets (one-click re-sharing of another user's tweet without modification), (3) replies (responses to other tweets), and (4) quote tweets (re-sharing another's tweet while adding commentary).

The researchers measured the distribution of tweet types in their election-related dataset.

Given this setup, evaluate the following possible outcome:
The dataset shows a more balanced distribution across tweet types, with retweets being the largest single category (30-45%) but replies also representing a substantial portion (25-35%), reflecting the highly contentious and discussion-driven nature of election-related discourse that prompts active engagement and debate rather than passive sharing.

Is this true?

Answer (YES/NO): NO